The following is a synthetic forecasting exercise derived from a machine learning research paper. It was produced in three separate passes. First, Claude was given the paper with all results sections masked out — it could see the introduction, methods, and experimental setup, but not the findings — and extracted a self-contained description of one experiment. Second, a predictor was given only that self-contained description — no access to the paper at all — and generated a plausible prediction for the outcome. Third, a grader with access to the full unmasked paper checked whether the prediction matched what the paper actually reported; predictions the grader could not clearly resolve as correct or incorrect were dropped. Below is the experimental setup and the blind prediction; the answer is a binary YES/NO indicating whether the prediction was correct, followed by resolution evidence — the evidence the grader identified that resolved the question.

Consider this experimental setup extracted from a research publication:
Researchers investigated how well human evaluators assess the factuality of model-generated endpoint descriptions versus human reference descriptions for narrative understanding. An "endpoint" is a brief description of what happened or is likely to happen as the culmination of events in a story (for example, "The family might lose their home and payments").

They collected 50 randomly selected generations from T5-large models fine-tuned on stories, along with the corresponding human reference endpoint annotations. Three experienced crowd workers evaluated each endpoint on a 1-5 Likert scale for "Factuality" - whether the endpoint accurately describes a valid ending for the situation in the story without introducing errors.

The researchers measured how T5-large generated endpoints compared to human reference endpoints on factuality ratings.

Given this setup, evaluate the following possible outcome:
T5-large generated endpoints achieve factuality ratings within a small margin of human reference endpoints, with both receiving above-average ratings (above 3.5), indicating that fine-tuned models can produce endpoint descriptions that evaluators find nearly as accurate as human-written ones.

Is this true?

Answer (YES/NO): NO